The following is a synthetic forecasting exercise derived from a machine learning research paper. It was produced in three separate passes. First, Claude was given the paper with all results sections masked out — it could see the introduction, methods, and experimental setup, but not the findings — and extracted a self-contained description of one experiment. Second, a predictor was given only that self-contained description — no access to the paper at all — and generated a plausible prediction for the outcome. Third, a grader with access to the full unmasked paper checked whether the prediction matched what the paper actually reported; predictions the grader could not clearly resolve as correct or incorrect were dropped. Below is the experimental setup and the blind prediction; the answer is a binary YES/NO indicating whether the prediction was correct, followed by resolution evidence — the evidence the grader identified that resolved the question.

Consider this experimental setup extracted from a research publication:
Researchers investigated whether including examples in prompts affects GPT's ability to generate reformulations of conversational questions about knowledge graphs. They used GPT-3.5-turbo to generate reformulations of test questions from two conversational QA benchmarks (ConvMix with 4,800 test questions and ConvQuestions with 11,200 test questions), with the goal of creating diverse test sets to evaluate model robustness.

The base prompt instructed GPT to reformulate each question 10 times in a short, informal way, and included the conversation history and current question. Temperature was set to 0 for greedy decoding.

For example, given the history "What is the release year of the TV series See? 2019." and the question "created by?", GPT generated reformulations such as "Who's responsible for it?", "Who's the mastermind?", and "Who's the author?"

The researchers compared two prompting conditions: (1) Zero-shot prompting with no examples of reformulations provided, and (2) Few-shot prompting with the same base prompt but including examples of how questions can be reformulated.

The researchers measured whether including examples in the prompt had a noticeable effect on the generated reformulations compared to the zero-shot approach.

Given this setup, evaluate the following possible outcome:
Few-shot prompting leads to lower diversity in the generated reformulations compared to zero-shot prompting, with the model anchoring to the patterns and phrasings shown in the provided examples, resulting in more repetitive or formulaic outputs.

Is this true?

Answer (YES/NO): NO